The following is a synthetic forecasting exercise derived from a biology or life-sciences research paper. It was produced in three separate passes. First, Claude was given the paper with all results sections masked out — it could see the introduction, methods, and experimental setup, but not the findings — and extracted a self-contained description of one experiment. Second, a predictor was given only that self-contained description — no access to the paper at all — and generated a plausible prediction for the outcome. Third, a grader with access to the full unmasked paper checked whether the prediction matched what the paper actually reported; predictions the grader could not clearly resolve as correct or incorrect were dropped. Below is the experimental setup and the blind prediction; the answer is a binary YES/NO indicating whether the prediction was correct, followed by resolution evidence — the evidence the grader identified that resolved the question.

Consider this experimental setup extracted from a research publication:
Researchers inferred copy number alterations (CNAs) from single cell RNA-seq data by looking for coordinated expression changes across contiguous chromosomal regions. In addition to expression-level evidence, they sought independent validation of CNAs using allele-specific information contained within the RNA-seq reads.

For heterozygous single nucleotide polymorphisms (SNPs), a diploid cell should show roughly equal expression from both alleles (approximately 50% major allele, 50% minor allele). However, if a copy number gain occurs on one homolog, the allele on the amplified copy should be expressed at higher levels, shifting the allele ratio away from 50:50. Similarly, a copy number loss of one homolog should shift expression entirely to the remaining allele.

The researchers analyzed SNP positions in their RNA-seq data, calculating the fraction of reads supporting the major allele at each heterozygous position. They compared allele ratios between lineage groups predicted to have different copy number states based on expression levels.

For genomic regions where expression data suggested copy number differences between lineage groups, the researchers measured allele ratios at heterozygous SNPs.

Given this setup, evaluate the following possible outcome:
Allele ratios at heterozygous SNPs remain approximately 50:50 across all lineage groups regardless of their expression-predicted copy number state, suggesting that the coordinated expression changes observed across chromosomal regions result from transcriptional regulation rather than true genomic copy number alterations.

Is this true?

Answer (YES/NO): NO